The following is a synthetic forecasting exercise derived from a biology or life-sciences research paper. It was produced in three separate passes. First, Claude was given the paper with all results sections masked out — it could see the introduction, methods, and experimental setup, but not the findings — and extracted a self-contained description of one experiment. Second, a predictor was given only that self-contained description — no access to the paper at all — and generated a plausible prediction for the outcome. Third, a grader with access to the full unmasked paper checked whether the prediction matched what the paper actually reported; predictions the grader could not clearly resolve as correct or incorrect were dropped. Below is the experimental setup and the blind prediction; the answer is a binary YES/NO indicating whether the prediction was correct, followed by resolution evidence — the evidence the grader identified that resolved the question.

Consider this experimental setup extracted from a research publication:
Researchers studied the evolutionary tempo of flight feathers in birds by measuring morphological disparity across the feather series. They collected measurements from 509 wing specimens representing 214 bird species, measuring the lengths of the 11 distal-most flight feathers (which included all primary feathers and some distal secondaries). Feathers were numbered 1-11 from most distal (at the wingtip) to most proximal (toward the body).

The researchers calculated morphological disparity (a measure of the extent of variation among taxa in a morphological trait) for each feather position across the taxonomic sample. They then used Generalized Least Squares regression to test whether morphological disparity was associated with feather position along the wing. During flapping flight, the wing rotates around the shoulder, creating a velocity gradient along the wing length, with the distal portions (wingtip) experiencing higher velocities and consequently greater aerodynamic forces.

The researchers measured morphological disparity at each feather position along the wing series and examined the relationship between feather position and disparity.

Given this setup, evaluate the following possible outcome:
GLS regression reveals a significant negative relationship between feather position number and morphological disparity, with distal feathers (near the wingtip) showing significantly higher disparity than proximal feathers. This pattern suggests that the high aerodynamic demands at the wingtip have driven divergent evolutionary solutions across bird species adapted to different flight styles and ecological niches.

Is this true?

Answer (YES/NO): YES